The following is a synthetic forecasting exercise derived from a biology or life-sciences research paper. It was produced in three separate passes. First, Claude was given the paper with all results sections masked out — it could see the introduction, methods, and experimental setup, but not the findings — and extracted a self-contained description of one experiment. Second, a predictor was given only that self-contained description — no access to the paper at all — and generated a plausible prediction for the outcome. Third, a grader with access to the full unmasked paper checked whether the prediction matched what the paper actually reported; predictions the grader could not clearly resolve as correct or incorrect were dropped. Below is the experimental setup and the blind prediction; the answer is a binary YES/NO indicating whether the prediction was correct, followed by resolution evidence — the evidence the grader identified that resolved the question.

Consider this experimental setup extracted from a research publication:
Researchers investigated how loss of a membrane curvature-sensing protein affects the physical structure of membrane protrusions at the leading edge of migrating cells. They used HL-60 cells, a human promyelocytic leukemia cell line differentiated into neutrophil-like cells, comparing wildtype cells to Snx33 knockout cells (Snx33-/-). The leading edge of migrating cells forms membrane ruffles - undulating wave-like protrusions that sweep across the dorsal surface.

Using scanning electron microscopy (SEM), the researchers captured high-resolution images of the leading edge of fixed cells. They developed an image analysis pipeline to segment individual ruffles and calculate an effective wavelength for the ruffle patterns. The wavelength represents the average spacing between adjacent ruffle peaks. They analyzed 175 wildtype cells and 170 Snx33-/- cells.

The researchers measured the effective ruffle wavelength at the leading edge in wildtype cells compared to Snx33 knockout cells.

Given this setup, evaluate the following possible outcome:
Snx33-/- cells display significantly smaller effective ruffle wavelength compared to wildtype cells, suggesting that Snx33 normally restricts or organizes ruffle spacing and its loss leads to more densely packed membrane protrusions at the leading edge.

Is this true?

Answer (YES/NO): NO